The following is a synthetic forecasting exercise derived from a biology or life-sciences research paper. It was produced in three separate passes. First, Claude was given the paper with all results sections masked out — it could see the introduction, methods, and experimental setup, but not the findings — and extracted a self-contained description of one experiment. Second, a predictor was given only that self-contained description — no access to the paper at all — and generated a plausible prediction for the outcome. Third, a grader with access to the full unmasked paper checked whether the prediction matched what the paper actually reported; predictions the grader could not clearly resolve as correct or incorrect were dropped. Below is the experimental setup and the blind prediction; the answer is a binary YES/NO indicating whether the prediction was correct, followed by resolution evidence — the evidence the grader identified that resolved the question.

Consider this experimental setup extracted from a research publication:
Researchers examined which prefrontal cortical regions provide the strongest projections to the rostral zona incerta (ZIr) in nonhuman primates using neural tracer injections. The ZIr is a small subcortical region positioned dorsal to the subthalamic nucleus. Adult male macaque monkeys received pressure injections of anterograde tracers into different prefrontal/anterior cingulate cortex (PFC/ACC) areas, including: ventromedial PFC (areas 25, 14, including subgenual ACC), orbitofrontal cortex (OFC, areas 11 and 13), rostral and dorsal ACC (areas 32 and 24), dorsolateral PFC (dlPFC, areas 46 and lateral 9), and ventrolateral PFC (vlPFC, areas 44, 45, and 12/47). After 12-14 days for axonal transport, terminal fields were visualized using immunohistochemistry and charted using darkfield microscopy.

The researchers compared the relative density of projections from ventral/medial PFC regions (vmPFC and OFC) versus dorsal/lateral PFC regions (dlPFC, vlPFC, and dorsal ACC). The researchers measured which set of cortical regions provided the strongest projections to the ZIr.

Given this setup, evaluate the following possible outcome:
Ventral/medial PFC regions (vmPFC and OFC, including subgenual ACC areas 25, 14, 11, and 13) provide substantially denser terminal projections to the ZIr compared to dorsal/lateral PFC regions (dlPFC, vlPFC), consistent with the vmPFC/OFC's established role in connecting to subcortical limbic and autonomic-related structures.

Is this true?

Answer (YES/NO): NO